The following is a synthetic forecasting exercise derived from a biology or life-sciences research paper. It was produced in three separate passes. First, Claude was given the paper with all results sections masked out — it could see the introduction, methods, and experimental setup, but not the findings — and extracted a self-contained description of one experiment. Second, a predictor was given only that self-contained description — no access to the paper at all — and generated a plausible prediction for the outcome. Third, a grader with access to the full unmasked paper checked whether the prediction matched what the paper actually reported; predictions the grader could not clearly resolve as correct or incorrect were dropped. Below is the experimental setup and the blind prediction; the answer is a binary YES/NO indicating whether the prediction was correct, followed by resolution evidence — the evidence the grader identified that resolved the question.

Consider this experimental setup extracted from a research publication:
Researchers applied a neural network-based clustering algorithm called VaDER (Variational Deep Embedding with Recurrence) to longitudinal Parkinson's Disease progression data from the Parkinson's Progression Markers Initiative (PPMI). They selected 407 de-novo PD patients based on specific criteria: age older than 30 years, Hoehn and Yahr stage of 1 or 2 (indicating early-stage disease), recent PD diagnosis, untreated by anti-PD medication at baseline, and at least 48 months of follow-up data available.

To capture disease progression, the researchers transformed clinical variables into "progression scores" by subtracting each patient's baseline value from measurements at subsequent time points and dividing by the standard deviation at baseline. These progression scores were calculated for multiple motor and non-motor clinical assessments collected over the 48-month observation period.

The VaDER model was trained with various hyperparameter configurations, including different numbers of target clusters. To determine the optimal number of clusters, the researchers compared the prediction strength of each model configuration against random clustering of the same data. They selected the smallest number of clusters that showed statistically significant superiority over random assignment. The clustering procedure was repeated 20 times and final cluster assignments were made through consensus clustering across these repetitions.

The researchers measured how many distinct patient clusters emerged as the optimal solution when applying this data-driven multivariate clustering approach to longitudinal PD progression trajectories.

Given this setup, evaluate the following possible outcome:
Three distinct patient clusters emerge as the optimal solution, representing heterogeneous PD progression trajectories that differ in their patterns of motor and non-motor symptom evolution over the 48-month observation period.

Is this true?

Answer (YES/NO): YES